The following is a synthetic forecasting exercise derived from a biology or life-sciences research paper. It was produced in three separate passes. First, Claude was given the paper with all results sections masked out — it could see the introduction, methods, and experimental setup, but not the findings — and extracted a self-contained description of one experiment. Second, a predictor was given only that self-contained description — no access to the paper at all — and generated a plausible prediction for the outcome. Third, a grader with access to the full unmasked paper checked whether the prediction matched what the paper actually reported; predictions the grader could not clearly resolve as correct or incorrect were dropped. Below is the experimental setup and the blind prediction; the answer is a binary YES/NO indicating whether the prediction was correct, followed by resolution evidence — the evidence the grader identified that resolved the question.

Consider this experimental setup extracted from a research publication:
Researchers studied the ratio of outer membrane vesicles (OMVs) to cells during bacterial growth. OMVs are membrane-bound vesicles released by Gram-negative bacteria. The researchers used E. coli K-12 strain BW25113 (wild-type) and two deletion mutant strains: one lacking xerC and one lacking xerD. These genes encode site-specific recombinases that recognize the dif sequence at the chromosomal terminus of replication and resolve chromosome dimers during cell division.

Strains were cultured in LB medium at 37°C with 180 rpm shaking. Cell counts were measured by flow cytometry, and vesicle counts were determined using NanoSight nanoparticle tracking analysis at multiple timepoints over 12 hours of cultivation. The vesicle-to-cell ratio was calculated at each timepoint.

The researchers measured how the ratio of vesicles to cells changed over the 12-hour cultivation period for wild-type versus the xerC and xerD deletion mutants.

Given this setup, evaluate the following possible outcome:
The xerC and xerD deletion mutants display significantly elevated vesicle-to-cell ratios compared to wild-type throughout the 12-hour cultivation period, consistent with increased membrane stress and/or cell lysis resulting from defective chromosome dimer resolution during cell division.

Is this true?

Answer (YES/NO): NO